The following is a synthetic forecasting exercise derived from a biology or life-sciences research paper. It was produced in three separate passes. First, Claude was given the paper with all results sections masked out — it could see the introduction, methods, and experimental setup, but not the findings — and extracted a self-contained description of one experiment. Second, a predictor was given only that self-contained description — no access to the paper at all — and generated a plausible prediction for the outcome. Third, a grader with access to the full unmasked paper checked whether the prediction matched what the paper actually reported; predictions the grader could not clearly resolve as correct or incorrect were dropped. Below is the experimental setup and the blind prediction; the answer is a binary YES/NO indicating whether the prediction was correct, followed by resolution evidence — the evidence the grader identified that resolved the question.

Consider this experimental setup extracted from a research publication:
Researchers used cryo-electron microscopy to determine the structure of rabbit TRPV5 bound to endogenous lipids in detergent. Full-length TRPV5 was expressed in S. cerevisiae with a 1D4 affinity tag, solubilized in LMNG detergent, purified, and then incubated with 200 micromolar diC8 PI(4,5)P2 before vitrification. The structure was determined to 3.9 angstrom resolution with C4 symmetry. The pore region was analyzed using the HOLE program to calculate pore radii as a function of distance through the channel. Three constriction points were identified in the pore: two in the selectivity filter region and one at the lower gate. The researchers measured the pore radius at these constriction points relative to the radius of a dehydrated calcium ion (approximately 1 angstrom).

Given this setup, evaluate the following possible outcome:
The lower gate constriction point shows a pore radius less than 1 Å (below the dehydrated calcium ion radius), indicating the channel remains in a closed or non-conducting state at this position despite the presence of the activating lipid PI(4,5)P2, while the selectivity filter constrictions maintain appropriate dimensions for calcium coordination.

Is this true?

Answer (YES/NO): NO